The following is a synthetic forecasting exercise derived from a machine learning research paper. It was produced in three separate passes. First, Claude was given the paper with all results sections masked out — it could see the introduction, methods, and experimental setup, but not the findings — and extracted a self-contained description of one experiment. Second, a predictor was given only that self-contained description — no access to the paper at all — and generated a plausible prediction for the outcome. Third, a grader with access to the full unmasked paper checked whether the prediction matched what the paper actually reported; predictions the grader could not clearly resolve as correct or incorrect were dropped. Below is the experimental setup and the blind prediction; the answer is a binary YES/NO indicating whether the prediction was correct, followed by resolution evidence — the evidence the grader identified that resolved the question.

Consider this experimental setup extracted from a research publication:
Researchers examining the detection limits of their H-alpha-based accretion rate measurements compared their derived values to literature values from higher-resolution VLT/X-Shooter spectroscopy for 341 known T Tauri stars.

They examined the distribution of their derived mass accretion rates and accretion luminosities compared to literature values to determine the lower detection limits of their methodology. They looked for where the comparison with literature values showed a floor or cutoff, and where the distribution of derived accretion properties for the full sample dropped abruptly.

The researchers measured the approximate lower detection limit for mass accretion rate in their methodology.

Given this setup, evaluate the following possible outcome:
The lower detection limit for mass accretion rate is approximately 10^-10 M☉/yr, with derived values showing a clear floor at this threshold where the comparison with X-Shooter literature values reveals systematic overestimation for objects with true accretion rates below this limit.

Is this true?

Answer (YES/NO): NO